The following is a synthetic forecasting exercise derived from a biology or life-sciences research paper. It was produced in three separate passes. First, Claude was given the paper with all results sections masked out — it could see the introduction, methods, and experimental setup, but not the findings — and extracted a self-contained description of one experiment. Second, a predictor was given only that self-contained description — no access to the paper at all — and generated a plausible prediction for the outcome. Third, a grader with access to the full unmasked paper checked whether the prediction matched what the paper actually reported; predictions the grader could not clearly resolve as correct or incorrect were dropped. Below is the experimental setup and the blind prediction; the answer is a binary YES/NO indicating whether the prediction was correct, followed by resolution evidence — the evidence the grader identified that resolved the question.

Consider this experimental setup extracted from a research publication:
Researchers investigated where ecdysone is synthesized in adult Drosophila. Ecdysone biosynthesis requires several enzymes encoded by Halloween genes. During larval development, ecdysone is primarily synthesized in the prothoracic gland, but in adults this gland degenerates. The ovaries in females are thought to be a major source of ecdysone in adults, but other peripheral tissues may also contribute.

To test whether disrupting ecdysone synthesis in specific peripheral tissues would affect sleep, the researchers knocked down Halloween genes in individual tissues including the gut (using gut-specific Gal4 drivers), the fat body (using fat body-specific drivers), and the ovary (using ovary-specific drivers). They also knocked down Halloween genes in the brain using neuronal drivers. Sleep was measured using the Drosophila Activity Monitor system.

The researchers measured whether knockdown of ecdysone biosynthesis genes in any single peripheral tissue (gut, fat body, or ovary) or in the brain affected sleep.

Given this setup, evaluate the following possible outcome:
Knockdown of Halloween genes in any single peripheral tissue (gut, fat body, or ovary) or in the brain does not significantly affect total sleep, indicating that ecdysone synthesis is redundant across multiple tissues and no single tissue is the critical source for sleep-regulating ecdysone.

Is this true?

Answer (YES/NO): YES